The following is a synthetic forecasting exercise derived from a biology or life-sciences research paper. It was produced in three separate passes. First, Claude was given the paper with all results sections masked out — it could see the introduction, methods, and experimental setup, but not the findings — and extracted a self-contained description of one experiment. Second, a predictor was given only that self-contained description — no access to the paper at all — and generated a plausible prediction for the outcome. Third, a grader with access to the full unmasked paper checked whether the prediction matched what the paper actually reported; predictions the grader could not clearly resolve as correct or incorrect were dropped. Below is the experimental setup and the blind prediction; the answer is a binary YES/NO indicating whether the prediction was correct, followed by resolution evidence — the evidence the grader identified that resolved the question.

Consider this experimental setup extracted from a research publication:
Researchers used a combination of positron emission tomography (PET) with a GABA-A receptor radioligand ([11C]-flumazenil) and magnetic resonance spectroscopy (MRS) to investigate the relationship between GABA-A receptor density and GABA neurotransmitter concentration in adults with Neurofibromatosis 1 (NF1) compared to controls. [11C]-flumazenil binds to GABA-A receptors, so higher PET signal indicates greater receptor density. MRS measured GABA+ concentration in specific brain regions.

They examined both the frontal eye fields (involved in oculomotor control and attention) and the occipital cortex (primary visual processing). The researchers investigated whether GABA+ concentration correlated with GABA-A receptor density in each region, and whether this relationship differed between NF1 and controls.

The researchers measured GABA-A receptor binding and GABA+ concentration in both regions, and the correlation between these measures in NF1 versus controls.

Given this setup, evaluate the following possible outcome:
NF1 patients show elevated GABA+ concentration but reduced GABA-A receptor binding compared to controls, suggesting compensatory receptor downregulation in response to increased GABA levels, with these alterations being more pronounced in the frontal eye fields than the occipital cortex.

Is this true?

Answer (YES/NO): NO